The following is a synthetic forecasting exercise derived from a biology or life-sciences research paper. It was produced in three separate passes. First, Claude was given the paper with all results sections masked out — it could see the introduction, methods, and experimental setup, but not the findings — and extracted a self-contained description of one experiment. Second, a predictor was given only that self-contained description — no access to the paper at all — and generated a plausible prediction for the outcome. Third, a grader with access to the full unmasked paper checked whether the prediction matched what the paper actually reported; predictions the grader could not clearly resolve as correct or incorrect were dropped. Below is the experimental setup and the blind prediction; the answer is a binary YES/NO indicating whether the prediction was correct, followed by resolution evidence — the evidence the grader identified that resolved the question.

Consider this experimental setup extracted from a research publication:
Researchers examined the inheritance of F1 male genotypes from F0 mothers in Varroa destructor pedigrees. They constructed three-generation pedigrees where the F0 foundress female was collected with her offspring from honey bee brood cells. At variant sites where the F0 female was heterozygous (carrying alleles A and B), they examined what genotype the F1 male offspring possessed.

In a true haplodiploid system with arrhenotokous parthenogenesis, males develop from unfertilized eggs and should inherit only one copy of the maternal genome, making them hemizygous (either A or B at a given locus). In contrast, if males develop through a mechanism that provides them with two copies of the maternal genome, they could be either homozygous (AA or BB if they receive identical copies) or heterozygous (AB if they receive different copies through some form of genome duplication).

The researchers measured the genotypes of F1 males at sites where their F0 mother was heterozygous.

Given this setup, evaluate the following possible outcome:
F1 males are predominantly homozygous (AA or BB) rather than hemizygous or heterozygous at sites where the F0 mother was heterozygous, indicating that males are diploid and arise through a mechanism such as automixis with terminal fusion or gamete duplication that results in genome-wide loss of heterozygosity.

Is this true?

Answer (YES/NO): NO